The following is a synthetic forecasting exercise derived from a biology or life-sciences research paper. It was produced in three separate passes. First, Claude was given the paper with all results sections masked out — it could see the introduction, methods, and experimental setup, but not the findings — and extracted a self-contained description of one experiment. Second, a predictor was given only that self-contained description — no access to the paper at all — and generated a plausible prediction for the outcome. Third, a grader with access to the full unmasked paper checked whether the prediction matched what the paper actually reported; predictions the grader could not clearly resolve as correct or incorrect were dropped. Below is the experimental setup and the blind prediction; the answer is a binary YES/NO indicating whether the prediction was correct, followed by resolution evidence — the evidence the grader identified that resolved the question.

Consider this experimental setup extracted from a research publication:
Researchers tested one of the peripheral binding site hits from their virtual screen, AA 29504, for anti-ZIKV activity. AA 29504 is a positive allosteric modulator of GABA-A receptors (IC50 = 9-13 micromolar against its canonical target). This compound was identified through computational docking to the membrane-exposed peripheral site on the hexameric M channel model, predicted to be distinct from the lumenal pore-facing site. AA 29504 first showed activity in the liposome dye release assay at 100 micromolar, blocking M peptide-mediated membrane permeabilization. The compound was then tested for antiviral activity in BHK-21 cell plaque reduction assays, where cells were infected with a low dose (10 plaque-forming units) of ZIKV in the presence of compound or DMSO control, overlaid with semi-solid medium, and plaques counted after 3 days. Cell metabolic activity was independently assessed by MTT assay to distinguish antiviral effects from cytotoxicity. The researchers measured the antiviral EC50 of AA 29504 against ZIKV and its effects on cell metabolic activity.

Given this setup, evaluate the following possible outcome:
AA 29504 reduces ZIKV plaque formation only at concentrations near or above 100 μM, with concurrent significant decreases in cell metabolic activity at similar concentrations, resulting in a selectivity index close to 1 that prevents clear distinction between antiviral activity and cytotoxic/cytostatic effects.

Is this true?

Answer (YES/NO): NO